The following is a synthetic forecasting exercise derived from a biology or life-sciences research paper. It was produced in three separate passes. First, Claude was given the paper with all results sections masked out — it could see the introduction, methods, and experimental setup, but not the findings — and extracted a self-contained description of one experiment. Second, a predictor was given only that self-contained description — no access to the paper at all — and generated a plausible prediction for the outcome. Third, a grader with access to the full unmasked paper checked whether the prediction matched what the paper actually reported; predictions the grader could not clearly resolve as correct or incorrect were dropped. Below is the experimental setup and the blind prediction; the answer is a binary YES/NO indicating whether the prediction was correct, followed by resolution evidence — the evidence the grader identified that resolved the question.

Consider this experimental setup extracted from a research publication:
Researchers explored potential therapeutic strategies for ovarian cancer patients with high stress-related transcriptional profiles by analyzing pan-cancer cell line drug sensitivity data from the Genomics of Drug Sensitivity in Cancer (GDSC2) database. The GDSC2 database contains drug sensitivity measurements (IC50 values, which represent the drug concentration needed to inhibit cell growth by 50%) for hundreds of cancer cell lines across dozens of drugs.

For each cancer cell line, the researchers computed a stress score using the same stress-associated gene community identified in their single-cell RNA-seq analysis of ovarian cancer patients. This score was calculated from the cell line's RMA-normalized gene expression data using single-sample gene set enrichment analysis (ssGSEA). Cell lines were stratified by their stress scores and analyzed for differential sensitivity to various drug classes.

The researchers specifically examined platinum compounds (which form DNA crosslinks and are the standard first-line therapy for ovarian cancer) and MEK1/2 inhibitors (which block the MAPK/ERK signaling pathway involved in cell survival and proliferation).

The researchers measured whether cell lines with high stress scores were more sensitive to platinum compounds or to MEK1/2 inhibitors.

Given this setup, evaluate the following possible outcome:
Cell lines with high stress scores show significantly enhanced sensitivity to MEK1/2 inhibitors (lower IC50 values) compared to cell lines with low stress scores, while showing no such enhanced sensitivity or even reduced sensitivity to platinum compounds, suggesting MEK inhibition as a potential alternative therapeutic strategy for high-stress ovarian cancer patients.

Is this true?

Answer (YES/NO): YES